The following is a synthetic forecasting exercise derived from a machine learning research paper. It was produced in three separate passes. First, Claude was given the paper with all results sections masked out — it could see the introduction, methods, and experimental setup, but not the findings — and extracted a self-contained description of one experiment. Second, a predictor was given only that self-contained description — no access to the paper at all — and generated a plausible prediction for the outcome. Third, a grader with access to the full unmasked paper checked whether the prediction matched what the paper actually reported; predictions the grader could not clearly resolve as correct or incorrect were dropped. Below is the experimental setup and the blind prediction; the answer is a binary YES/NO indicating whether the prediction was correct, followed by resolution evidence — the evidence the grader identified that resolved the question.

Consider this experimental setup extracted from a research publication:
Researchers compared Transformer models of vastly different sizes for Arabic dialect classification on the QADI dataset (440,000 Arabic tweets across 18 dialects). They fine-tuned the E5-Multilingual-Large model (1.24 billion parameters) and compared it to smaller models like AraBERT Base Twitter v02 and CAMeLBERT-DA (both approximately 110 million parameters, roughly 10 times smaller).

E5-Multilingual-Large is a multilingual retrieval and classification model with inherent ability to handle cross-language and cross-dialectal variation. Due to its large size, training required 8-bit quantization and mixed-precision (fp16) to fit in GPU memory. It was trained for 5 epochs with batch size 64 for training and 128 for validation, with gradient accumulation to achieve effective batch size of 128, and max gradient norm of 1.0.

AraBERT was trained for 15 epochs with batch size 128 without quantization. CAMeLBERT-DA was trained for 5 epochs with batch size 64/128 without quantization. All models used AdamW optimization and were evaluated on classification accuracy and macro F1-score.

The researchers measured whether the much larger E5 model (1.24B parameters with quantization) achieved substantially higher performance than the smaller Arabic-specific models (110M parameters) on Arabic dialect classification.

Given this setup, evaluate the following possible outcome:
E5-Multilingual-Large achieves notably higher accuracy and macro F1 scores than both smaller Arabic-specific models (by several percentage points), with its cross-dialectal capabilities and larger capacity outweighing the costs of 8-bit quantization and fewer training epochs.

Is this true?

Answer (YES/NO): NO